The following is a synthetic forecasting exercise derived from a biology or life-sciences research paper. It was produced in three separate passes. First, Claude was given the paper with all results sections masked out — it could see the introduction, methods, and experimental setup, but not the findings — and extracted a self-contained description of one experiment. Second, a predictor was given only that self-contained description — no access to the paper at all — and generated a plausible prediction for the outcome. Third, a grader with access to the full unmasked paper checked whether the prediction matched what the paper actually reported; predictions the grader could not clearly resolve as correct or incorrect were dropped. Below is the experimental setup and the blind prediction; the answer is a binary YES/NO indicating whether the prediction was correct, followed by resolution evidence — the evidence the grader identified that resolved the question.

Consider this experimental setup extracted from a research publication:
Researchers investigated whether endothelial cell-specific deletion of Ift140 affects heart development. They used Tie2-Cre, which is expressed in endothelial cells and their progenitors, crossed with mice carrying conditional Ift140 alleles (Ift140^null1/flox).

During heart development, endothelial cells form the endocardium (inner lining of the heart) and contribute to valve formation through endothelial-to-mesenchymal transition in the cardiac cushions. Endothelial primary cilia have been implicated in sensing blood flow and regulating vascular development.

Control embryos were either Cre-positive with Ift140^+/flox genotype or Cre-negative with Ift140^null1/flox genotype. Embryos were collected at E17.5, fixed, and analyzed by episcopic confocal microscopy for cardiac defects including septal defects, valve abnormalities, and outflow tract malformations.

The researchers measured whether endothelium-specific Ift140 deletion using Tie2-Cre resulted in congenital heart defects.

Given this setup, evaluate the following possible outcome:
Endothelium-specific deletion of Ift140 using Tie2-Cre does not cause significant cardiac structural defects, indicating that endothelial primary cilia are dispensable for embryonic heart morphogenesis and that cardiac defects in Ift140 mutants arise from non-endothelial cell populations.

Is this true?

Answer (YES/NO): YES